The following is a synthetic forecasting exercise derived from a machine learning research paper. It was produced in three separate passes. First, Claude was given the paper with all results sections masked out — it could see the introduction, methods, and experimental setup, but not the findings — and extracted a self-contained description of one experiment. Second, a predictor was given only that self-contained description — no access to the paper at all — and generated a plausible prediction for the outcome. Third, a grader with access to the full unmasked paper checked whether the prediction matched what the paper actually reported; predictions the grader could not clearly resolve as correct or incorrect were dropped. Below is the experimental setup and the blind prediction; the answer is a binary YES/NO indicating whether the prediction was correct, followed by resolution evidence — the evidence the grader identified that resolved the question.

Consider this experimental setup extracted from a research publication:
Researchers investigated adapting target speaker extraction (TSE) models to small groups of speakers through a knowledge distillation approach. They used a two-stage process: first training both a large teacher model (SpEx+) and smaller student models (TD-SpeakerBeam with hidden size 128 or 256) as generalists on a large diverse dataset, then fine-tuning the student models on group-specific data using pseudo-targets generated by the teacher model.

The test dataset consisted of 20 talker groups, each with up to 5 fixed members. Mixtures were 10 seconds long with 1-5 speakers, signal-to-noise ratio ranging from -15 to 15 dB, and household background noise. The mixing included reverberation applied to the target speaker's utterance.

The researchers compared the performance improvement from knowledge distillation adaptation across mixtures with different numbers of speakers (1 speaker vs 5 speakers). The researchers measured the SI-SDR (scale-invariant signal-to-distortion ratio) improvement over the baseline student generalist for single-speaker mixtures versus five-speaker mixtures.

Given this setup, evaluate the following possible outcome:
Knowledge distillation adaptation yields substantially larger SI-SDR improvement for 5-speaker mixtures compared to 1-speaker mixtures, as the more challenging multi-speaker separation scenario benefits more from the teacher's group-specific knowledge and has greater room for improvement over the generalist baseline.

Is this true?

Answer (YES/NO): YES